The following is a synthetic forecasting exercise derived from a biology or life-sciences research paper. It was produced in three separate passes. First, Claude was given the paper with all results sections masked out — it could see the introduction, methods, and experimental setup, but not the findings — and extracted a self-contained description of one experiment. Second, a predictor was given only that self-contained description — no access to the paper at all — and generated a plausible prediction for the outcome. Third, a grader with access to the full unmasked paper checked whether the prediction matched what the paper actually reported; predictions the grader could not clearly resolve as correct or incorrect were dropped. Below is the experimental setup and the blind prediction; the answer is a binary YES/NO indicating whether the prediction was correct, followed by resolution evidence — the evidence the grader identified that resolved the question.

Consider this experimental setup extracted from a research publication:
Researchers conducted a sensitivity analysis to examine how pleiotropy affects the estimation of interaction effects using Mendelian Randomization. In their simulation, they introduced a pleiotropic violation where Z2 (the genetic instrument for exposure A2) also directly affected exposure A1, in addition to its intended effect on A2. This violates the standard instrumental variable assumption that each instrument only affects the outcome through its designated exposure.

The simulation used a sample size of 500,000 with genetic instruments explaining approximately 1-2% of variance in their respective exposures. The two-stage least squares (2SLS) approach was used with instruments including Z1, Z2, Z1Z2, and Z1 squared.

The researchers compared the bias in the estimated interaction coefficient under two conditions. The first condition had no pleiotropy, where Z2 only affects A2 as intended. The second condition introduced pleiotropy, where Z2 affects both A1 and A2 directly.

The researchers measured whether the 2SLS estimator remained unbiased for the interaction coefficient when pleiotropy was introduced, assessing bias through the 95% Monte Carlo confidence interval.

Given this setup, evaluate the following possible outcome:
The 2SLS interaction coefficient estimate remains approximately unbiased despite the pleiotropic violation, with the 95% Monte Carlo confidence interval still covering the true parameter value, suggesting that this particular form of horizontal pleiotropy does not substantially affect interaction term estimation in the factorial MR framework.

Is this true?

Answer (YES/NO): NO